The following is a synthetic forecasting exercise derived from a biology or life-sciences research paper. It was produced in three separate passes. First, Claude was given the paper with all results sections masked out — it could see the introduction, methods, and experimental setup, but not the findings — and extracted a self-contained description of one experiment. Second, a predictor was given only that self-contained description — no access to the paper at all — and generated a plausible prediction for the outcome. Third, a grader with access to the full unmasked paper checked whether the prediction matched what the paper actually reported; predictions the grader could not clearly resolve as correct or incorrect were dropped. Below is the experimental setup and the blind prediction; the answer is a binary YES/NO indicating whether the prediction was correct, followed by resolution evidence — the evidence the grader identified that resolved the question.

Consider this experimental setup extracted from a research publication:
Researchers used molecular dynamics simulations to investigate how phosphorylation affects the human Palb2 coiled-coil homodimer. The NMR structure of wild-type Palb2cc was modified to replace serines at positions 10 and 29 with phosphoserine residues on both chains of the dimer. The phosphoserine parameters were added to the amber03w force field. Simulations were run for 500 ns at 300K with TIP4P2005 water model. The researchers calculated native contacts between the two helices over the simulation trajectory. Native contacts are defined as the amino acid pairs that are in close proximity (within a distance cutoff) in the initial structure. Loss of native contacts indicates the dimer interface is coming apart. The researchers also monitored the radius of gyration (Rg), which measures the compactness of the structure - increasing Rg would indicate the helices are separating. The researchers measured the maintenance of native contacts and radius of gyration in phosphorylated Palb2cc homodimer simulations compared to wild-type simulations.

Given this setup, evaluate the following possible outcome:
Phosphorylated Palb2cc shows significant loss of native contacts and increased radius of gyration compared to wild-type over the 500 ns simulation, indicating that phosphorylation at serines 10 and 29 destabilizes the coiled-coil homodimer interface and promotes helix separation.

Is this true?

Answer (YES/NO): NO